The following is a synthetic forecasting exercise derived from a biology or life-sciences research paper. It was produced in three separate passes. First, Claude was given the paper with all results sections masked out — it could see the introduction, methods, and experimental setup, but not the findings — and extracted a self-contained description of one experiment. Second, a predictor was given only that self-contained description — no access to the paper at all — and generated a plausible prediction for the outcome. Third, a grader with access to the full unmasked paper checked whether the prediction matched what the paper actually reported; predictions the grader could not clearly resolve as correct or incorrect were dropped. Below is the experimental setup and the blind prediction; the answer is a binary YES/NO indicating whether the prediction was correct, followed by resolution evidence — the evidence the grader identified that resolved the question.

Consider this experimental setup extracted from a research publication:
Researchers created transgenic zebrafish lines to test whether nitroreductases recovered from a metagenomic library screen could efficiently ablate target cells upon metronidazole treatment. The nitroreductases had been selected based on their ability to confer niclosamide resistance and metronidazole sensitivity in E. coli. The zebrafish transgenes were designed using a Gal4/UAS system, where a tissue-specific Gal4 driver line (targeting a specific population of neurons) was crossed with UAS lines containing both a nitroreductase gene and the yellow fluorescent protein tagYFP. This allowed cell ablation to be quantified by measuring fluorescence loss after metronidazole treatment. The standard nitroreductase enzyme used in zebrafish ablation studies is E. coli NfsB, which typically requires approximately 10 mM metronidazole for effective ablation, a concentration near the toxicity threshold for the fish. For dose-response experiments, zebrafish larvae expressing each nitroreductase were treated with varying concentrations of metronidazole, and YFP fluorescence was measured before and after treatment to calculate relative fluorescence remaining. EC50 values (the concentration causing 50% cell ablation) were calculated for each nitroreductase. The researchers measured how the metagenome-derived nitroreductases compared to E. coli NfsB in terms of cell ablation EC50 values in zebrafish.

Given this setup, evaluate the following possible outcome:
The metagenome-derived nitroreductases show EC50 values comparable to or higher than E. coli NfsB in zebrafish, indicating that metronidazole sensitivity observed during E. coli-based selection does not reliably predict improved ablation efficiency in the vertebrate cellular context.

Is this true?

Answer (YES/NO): NO